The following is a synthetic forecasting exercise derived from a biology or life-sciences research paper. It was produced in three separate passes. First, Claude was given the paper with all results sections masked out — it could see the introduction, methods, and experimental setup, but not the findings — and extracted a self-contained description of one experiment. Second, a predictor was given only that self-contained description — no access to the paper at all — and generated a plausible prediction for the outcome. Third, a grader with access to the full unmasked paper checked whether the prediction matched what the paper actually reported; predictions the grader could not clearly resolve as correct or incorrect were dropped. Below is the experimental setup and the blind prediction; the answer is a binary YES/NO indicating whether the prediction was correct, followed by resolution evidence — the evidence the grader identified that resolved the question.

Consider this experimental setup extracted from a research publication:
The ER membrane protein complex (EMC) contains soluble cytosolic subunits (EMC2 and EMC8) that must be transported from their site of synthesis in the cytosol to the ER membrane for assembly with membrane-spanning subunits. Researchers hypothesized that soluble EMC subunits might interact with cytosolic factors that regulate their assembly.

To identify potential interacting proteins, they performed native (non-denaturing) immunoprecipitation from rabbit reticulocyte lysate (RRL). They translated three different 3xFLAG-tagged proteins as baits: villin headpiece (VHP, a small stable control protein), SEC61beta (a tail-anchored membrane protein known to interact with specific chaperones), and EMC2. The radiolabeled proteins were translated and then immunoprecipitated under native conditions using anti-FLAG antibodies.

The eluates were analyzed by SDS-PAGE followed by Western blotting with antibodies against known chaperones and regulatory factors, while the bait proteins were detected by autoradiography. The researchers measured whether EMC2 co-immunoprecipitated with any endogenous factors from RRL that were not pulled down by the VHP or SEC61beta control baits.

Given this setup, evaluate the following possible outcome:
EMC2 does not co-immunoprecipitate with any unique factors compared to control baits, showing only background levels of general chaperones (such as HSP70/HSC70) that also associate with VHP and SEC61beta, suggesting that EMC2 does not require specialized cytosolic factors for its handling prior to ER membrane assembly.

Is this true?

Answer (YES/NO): NO